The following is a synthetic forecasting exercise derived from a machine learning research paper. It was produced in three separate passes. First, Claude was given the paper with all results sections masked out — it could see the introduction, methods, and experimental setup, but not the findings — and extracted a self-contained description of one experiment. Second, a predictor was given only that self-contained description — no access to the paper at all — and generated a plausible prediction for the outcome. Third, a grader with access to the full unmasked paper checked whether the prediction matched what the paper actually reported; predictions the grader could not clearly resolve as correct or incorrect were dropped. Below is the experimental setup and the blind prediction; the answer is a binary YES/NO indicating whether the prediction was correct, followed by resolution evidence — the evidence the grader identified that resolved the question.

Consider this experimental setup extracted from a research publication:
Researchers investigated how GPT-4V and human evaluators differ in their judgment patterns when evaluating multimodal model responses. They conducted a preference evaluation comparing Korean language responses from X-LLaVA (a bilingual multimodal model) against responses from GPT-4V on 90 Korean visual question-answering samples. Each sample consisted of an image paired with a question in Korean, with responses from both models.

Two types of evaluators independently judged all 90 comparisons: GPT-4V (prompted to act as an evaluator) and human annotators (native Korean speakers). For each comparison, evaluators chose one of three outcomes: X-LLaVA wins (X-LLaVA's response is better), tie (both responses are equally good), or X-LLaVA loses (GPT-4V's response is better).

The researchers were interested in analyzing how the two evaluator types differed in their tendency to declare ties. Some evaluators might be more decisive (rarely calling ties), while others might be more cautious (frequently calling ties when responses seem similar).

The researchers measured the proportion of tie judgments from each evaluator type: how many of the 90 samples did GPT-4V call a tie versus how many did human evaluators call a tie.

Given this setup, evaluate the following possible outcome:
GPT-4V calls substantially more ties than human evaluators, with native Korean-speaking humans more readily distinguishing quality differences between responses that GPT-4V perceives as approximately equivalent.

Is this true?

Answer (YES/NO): YES